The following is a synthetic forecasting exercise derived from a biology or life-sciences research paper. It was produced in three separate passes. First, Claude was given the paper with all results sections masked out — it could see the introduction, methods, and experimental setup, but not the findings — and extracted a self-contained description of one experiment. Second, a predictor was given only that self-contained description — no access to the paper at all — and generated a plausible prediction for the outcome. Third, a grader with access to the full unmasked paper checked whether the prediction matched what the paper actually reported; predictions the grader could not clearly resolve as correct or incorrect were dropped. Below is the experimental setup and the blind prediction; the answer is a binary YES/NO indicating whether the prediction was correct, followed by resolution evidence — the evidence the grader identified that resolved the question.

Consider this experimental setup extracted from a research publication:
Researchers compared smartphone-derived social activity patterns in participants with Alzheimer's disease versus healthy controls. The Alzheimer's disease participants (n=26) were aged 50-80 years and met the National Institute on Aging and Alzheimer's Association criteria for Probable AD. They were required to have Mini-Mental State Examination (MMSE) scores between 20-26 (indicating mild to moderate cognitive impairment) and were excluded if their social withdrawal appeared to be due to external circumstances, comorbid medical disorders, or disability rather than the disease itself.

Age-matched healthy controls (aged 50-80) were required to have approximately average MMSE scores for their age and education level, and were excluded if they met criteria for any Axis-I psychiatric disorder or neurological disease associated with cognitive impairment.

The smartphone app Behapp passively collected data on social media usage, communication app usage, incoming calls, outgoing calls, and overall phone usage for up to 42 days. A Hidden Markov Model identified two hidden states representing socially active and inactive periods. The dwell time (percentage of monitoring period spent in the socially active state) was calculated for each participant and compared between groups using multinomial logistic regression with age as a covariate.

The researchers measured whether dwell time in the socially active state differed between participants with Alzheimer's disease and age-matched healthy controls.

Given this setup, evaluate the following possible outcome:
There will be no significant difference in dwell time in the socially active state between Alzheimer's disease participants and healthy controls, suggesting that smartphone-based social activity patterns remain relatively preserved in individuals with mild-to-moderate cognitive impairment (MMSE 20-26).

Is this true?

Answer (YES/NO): NO